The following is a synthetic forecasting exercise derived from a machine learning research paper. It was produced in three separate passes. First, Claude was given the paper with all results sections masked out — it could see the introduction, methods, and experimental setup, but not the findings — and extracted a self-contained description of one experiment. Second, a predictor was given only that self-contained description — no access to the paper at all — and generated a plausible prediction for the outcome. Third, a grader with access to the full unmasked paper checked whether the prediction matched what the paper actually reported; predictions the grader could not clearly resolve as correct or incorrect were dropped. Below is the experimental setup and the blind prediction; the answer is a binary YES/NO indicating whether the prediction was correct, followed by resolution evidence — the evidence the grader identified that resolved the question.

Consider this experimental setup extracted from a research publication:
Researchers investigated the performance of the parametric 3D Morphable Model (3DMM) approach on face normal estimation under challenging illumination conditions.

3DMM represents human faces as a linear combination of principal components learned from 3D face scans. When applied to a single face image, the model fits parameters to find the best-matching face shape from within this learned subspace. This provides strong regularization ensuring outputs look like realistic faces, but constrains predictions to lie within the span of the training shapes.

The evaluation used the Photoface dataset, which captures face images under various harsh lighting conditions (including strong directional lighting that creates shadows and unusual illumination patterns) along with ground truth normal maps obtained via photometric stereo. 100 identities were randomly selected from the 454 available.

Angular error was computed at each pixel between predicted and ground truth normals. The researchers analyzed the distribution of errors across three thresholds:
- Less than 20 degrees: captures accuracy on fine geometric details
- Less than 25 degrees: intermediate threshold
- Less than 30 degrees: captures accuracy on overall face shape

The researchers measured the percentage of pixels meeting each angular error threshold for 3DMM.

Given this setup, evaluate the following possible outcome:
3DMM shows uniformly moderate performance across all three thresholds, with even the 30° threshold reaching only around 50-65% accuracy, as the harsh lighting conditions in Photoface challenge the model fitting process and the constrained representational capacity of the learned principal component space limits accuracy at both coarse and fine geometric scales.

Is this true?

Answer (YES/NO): NO